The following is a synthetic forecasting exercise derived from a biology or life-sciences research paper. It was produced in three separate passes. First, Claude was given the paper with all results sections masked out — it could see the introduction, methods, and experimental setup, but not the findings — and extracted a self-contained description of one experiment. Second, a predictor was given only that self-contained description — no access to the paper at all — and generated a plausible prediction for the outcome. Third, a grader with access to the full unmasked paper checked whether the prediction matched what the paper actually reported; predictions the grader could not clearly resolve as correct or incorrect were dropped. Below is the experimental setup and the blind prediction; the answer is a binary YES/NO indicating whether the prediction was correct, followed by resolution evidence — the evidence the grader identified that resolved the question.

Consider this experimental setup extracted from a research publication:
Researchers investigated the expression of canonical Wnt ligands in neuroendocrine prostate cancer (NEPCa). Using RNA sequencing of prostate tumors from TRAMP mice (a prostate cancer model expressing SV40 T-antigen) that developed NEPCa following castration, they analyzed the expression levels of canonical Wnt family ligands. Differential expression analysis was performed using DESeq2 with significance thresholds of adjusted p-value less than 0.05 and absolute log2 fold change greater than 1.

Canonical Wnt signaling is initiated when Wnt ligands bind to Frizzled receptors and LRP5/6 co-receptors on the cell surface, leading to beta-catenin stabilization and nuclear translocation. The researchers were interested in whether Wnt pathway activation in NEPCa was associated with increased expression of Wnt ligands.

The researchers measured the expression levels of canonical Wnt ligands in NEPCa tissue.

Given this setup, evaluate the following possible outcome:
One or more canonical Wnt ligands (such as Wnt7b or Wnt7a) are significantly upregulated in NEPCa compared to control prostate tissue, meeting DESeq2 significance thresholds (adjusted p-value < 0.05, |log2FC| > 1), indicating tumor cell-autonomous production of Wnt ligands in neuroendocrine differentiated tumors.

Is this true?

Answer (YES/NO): YES